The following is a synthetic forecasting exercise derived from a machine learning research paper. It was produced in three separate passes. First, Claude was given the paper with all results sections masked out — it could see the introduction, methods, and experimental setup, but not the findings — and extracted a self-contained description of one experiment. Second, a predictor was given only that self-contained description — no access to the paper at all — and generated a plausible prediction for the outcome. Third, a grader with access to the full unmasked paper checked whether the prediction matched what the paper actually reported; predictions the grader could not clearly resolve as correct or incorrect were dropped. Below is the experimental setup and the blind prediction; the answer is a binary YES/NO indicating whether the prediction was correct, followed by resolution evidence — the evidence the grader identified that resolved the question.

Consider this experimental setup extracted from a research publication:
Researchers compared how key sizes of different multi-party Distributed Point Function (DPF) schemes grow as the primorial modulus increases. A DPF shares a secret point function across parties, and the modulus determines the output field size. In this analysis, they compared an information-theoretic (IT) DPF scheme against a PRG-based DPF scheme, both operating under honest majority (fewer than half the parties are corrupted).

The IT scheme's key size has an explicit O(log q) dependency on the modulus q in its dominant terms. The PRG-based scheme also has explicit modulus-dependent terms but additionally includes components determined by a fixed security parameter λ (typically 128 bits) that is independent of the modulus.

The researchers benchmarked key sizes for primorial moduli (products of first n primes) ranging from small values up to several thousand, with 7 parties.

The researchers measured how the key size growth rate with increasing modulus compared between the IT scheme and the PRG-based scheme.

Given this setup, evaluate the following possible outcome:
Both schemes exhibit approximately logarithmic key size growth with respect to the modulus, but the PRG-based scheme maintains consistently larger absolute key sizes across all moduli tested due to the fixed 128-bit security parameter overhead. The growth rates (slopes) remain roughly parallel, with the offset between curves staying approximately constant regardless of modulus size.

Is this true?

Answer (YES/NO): NO